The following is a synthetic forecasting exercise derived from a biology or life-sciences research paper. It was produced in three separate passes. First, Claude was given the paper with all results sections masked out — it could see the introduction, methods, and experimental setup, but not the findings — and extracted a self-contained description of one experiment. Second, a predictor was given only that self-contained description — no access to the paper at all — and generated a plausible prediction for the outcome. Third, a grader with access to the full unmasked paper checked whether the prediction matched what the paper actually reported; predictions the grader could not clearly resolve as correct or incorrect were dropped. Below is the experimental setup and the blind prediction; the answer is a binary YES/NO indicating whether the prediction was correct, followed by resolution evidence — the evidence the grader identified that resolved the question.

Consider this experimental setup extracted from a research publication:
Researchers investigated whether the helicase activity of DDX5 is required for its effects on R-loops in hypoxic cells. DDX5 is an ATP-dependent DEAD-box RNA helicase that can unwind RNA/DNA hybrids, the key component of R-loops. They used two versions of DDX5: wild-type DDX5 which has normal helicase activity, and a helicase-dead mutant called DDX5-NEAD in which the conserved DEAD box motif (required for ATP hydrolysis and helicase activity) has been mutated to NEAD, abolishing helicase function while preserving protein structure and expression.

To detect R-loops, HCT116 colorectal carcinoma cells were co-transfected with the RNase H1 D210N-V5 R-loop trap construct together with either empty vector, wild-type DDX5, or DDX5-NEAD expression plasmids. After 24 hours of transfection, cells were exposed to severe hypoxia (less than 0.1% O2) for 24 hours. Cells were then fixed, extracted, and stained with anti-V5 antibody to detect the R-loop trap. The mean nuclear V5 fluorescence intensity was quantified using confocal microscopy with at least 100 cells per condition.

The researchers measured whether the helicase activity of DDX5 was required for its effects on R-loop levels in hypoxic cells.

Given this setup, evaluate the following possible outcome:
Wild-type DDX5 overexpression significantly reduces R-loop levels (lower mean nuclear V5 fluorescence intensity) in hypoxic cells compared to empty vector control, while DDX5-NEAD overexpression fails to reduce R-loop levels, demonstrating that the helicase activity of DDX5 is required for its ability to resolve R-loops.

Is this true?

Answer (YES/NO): NO